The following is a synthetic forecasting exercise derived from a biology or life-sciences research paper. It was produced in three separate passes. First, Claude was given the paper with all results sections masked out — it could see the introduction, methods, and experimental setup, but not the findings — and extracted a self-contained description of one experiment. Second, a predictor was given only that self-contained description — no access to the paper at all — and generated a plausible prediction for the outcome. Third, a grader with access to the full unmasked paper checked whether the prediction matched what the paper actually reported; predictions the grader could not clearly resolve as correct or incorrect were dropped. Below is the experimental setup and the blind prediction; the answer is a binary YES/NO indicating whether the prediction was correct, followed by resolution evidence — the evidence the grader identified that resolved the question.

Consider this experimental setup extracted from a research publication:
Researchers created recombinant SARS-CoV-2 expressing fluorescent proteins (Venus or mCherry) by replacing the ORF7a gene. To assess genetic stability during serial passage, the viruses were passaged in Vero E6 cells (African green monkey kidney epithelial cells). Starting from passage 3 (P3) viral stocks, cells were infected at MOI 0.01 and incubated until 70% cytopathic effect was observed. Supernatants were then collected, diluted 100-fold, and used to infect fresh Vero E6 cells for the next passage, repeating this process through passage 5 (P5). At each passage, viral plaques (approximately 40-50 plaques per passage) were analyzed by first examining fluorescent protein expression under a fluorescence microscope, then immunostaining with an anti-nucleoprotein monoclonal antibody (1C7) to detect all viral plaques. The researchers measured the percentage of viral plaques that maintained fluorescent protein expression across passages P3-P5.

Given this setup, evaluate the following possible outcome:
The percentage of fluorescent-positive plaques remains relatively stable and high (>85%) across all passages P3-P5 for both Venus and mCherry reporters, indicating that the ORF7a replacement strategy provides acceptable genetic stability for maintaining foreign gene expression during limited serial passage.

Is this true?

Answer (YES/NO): YES